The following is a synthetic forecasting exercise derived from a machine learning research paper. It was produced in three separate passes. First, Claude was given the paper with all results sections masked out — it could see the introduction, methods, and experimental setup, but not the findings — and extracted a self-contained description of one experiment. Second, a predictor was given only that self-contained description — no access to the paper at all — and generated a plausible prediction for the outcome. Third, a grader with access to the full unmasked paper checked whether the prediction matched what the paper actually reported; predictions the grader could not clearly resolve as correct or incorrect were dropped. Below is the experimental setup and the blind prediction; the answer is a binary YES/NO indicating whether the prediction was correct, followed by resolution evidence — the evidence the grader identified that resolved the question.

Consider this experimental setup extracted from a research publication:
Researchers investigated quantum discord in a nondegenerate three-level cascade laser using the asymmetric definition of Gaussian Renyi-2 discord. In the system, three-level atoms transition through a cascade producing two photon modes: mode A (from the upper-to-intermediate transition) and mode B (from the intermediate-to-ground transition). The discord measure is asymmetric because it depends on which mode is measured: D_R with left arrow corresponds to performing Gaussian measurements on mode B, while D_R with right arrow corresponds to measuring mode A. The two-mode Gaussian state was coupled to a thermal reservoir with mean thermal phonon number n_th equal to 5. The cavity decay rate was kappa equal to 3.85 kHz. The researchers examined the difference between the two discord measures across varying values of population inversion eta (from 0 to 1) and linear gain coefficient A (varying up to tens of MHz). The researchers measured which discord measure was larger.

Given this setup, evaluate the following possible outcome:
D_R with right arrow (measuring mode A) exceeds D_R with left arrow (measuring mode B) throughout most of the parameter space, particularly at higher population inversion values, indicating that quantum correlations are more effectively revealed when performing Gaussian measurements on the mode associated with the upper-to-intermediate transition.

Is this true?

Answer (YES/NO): NO